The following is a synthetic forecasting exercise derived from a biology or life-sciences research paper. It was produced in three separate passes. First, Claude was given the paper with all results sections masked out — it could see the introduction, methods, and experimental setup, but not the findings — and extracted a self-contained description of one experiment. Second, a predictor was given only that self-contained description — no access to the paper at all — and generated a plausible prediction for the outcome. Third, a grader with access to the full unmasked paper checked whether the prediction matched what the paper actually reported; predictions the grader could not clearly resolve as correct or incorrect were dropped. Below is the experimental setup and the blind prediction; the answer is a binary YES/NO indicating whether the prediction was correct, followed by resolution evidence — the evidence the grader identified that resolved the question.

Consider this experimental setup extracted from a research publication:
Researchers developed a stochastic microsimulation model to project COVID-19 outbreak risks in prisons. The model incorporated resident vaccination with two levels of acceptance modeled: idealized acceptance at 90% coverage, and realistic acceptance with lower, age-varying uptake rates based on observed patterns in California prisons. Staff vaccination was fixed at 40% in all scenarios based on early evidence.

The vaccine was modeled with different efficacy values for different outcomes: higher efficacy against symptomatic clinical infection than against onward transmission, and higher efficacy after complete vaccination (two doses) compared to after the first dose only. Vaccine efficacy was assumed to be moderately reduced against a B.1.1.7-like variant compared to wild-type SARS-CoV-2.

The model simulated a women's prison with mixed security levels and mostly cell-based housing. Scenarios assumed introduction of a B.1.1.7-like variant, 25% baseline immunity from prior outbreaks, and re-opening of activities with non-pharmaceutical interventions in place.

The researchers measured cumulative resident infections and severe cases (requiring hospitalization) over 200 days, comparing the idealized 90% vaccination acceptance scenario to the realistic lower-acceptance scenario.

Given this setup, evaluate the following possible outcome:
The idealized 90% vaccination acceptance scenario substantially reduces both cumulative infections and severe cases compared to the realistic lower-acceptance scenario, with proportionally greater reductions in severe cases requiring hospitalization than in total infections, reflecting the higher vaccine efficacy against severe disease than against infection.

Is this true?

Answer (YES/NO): YES